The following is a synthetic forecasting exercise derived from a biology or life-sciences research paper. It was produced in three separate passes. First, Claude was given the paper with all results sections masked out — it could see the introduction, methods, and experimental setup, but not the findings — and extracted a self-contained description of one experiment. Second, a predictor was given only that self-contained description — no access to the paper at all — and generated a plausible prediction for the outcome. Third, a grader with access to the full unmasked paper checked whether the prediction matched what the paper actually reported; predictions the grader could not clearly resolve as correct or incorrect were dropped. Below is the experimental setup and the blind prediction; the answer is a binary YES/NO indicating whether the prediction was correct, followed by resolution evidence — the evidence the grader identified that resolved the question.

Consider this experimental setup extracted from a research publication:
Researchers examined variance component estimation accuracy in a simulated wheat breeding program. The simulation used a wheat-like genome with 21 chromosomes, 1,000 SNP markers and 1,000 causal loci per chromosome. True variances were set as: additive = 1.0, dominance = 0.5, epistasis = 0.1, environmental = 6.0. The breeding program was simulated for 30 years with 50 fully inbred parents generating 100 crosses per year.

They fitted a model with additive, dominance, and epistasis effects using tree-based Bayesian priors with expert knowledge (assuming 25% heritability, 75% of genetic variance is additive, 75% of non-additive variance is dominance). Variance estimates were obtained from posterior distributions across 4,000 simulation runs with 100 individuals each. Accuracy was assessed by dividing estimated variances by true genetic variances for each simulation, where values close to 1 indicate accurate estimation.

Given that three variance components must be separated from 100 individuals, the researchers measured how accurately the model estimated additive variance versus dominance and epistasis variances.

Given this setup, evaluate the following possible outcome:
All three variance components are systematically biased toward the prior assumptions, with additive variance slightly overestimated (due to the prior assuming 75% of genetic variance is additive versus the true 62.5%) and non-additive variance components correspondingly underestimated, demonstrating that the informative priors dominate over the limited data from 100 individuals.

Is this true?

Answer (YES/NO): NO